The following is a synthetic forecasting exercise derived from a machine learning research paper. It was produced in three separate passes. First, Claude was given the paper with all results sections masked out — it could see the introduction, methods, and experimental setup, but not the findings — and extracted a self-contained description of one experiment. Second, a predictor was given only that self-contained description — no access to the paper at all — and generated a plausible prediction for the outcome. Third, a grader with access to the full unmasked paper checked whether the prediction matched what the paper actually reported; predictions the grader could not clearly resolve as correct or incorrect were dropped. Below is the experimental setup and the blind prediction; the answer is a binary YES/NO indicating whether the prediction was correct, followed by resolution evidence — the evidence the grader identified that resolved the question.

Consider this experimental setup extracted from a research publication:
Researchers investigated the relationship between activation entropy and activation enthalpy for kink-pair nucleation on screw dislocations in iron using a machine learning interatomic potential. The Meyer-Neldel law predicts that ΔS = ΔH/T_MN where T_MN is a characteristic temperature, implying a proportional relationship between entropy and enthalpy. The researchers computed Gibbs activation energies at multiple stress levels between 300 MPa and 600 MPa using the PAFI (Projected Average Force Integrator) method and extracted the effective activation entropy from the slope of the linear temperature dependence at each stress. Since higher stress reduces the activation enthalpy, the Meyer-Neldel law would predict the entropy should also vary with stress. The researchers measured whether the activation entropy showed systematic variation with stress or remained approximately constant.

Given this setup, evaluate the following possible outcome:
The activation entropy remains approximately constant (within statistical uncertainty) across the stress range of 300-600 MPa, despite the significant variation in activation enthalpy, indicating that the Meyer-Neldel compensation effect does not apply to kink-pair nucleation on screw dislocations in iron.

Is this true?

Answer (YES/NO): YES